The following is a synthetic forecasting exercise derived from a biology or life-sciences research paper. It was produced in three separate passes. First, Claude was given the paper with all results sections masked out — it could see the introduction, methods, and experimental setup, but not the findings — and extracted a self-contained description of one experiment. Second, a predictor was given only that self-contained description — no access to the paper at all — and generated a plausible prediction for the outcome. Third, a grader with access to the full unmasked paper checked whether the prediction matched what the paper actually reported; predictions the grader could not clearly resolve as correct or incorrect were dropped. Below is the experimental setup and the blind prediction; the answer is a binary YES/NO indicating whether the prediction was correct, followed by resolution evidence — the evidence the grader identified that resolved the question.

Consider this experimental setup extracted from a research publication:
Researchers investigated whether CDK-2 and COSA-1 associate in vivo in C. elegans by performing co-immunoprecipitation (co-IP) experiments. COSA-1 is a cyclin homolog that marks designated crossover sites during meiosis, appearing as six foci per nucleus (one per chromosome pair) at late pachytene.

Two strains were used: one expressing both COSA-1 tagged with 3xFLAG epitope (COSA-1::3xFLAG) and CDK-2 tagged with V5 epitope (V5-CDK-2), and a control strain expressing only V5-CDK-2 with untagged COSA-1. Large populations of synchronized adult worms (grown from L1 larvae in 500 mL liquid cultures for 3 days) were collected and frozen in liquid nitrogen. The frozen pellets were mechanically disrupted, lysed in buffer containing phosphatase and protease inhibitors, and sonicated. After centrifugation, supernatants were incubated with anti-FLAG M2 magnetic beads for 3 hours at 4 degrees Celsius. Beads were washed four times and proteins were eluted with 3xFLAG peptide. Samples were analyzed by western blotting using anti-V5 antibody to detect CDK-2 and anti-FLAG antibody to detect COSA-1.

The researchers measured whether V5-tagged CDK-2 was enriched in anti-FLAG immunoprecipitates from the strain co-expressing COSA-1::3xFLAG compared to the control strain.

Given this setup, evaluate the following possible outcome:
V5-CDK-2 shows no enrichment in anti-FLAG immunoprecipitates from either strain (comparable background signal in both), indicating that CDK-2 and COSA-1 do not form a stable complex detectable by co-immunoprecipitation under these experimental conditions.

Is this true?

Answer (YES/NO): NO